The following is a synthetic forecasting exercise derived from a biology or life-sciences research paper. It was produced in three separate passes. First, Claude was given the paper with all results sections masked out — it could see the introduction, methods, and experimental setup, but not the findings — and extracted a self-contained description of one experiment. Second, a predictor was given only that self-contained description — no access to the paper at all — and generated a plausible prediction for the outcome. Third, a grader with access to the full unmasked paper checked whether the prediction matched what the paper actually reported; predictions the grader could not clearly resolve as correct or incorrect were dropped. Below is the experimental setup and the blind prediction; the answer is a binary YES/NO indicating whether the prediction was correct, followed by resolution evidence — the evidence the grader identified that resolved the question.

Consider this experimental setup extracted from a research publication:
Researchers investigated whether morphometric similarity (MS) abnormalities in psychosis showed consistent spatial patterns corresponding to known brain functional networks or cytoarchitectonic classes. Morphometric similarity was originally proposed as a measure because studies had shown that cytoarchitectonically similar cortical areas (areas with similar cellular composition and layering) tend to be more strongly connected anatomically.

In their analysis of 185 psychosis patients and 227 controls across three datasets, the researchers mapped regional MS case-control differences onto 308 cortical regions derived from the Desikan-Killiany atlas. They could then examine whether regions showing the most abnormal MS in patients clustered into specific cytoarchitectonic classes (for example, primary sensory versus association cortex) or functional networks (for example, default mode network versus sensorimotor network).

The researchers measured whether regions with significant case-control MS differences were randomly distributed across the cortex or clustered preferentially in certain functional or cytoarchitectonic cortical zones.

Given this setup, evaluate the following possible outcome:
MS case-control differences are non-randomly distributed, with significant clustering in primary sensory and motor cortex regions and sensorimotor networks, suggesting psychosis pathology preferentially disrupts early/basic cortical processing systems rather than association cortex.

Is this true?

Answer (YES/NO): NO